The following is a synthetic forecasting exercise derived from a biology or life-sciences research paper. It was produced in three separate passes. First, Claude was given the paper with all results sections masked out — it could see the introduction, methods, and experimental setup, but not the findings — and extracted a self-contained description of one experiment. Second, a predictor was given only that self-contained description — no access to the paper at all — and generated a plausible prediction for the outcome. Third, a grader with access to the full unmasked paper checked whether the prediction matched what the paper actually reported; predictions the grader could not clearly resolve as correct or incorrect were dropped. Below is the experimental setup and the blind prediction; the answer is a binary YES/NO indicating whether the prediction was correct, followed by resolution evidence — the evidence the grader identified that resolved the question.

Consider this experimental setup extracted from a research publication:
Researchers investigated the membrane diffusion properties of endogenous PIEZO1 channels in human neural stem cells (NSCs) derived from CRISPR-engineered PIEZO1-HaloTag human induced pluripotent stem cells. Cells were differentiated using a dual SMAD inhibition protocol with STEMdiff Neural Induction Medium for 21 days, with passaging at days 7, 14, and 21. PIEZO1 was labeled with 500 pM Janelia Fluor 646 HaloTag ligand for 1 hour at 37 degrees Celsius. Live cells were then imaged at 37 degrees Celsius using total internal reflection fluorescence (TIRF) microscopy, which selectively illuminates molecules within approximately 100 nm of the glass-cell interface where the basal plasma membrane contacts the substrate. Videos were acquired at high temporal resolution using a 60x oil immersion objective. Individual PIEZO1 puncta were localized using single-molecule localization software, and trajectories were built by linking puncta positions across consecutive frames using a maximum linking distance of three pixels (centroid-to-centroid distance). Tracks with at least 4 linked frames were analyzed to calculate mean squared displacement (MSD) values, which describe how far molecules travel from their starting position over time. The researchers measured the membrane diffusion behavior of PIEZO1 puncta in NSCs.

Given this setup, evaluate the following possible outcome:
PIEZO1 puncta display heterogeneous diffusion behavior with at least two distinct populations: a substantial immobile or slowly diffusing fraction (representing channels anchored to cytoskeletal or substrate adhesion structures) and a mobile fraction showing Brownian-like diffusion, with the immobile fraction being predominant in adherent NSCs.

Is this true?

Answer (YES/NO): NO